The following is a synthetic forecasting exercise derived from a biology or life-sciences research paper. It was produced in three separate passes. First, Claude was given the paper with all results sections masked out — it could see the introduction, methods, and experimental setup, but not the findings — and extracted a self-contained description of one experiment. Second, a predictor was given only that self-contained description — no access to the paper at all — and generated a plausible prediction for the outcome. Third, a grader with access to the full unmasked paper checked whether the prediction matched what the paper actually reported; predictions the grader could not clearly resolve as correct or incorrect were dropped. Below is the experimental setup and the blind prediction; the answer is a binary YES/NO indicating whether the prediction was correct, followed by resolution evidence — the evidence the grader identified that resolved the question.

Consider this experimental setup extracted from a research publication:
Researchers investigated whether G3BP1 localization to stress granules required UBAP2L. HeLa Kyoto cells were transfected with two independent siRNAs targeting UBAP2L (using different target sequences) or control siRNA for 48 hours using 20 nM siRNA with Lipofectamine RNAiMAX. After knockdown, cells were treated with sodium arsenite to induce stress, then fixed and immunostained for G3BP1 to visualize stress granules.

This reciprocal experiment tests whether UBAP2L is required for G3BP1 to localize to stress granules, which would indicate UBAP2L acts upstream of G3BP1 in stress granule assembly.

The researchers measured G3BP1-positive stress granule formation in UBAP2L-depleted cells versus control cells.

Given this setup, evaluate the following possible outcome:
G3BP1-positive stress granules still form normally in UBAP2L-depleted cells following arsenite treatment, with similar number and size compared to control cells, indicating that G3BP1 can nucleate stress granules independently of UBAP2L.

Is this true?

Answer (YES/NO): NO